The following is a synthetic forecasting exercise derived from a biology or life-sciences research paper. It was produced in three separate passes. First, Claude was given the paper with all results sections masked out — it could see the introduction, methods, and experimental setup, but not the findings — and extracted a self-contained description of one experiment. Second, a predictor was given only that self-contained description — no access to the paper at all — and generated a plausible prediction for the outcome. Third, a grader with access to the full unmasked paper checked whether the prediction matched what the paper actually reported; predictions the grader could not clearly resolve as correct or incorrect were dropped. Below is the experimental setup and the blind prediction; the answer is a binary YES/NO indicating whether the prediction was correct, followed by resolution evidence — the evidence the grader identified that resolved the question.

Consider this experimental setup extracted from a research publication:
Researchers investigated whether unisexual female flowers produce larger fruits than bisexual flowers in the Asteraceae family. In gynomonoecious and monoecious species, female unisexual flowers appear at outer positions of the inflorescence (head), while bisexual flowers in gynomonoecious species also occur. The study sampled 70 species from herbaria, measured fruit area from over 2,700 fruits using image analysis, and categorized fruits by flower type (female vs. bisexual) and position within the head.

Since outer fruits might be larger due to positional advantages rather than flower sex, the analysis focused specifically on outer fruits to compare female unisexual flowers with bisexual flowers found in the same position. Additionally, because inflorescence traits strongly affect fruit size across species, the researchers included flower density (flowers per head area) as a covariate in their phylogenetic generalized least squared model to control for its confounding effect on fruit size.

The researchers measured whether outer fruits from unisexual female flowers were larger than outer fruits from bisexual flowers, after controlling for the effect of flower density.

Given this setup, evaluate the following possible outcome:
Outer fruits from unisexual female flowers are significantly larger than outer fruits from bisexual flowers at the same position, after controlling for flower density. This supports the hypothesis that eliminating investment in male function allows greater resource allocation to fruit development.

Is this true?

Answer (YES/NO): YES